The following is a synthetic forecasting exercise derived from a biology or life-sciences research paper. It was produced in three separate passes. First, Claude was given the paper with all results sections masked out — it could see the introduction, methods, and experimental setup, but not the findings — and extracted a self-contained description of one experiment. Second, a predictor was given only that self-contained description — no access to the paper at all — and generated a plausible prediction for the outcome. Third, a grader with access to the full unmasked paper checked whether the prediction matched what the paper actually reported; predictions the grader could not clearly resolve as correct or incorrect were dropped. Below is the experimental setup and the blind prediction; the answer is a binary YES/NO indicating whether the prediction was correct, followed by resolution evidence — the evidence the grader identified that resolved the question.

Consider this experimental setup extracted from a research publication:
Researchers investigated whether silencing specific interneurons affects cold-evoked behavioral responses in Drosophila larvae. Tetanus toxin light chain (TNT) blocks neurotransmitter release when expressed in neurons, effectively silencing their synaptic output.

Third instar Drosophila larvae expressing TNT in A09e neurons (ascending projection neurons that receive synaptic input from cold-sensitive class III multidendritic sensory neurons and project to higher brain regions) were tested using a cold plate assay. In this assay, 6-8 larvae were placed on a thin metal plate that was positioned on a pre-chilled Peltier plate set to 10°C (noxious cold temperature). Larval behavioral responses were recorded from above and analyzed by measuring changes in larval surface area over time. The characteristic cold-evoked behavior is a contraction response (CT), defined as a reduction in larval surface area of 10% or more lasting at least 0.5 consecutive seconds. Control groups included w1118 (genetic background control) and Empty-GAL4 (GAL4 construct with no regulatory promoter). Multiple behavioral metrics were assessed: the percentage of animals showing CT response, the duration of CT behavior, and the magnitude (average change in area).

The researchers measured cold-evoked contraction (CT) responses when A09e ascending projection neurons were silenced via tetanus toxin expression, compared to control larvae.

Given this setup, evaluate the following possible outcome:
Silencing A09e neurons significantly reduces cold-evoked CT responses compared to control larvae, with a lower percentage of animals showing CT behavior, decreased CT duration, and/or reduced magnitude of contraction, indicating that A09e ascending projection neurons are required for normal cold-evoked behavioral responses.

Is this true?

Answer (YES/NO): YES